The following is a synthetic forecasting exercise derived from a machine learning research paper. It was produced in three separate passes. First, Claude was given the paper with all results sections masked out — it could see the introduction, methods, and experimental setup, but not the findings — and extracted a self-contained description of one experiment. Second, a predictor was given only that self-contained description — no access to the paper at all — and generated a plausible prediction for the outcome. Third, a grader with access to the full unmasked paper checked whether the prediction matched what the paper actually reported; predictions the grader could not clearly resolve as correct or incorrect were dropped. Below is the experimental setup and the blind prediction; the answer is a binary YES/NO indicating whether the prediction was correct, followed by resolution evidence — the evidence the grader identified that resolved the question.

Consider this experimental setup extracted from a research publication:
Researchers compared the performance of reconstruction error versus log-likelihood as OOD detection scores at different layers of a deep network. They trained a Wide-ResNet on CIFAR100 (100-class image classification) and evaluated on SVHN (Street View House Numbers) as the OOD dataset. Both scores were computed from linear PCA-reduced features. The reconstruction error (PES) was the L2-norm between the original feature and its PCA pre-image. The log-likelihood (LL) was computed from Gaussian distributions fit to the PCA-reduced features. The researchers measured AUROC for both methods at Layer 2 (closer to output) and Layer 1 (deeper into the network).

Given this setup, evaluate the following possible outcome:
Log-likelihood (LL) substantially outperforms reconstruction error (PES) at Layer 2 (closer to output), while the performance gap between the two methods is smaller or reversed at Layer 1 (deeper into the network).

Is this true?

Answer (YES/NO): NO